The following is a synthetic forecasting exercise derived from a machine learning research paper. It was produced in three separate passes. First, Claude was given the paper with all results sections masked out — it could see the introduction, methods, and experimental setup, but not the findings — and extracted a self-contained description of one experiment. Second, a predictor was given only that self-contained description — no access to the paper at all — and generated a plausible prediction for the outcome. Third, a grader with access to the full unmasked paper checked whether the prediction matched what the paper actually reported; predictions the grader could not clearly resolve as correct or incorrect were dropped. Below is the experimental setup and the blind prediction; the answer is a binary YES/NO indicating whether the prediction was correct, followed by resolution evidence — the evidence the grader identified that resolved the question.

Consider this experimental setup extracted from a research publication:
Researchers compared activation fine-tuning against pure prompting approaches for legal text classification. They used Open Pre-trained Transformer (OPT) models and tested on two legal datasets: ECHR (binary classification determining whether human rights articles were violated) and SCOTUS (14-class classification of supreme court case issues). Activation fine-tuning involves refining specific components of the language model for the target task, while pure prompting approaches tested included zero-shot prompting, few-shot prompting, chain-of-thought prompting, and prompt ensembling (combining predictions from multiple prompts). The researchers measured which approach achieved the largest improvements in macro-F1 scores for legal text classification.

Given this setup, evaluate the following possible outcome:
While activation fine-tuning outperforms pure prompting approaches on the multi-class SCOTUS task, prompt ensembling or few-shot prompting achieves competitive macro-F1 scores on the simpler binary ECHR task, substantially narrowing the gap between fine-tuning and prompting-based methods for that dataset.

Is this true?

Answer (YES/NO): NO